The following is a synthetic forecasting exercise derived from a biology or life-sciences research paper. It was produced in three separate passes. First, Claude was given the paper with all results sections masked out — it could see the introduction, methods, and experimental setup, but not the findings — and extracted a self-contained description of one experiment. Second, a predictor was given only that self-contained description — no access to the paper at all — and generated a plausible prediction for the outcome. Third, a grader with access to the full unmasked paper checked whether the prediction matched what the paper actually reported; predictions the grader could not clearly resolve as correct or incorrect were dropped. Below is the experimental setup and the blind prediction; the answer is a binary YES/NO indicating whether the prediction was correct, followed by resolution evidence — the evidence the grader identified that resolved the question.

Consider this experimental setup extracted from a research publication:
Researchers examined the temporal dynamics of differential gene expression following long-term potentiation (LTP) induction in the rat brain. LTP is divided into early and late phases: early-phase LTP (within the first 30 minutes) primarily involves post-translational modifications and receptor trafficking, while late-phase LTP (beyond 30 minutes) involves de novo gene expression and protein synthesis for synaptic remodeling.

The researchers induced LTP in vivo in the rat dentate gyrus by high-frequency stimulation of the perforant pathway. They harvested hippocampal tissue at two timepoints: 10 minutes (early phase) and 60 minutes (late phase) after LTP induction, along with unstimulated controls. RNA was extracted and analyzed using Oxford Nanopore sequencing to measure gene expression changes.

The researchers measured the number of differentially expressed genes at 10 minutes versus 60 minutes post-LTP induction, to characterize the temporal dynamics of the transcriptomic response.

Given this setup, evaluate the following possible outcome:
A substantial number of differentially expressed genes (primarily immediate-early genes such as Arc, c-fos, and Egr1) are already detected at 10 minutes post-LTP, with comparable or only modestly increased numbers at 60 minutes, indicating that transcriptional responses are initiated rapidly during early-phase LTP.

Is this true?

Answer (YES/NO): NO